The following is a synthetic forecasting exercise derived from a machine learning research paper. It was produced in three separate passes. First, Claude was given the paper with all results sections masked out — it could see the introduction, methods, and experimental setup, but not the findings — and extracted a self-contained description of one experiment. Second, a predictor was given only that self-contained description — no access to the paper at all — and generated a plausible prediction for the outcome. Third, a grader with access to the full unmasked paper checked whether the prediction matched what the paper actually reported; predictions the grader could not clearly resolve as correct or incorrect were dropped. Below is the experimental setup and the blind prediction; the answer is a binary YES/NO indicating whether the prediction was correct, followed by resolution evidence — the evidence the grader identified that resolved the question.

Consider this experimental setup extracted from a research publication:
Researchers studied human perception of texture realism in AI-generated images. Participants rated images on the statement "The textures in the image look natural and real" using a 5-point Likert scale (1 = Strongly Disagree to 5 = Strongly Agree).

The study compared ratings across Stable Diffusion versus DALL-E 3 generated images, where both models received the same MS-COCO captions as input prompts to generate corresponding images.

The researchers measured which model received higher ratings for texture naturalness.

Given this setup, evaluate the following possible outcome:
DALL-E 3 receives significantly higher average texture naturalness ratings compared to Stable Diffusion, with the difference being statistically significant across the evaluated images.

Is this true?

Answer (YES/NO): NO